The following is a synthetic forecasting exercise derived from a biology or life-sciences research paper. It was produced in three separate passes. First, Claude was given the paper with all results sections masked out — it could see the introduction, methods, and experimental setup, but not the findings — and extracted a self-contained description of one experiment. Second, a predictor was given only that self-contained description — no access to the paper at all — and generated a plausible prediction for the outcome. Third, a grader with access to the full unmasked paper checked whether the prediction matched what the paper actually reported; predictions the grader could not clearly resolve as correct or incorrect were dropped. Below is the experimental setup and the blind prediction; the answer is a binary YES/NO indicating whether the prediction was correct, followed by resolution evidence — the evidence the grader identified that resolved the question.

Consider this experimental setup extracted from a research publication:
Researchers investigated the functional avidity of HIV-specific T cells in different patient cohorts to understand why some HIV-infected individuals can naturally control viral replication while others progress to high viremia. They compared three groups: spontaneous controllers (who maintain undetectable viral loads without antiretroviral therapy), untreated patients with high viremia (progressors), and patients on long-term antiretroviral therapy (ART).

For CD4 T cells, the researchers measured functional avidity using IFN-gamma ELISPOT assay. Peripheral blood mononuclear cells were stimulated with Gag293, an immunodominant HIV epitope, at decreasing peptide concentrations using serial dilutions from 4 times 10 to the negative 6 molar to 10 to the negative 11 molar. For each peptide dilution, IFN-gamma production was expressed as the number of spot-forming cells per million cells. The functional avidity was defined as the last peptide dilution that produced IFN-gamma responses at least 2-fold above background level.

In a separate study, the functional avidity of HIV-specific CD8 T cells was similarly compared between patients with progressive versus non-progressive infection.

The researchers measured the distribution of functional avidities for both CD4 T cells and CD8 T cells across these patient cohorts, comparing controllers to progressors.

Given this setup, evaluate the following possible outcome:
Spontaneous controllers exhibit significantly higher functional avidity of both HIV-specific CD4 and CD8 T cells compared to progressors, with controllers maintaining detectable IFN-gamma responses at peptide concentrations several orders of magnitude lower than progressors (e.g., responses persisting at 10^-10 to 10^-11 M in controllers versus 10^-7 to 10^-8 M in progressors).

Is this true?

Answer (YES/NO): NO